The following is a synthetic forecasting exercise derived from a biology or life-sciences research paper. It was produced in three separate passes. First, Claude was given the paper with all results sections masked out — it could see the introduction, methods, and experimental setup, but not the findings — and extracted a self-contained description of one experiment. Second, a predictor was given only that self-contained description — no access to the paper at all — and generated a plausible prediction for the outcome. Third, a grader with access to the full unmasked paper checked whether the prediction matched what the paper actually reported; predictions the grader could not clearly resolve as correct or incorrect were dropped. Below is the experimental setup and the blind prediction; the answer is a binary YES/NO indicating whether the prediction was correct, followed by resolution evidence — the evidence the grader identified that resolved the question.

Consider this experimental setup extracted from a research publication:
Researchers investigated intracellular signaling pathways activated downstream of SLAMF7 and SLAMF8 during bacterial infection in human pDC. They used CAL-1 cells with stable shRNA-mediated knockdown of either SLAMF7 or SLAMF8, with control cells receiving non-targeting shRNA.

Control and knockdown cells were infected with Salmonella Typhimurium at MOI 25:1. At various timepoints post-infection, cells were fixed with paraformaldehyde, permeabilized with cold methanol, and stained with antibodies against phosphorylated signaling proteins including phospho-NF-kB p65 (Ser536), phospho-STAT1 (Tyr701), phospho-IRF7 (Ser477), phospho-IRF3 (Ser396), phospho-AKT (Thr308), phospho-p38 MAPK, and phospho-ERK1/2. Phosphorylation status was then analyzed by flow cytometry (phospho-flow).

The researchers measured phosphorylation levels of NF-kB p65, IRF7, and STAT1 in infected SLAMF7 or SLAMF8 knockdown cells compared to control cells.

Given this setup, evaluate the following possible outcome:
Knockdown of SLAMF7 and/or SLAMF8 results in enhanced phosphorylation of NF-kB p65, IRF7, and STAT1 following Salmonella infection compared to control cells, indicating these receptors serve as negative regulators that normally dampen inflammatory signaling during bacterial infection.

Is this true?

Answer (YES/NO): NO